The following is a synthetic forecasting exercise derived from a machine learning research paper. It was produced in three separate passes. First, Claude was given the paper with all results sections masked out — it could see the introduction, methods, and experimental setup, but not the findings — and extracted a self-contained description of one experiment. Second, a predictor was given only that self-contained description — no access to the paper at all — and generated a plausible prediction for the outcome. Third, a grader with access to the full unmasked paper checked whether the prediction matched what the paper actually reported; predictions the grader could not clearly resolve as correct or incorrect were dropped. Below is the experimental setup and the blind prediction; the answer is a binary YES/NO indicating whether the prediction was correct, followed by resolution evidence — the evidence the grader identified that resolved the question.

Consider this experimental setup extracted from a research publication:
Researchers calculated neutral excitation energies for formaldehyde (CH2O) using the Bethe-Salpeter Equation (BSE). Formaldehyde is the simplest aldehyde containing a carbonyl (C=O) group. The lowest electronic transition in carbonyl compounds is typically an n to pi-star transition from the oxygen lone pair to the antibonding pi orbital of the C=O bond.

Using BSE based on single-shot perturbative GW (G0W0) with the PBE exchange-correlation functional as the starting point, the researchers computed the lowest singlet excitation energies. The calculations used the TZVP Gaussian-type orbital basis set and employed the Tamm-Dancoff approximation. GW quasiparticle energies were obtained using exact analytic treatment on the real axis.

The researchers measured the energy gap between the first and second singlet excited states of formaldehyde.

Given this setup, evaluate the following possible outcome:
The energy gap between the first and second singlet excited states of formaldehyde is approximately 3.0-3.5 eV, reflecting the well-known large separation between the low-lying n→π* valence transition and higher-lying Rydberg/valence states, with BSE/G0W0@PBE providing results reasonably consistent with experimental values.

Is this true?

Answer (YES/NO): NO